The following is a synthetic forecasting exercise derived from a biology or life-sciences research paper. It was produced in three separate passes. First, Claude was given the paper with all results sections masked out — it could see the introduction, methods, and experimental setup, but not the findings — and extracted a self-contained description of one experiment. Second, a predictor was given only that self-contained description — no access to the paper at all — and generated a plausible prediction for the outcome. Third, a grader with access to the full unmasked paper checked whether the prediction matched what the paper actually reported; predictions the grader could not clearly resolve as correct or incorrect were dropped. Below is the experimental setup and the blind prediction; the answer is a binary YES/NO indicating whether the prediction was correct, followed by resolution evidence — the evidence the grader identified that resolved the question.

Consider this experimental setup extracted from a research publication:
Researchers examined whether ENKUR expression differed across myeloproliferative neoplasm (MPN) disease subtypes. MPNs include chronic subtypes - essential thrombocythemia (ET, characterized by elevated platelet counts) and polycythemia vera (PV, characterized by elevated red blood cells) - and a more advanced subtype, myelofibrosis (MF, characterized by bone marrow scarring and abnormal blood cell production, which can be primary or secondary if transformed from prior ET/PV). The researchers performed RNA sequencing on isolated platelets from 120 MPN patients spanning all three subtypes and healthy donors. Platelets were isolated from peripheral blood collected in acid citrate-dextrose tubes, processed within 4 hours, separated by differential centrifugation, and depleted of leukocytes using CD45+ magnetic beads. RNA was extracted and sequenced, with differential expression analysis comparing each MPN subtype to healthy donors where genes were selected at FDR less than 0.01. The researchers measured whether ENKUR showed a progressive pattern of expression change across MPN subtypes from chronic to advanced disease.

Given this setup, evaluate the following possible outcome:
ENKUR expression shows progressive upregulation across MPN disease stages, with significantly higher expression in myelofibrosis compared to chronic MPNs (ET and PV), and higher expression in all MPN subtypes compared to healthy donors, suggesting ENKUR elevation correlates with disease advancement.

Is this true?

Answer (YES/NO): NO